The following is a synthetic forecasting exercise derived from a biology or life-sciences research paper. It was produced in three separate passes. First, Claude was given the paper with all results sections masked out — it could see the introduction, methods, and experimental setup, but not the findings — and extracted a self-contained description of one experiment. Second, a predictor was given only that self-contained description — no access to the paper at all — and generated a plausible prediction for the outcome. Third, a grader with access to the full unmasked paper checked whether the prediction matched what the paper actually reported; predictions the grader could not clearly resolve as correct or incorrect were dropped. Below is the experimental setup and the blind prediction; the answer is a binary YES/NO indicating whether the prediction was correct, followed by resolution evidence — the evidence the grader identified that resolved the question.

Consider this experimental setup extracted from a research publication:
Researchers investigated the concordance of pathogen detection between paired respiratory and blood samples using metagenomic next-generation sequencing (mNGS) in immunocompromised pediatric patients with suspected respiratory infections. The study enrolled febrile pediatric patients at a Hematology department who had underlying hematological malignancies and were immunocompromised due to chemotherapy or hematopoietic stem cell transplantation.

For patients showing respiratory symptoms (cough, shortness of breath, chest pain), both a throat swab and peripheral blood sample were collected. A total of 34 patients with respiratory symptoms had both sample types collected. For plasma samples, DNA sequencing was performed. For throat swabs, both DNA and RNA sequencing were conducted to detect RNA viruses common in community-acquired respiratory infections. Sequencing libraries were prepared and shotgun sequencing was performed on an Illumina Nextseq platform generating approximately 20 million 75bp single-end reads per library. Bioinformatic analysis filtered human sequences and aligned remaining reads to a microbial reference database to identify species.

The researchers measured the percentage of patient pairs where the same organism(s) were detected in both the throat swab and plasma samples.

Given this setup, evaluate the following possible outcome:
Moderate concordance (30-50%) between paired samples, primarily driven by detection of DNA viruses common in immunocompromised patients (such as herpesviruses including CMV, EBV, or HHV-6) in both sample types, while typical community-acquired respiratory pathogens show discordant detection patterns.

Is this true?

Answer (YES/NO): YES